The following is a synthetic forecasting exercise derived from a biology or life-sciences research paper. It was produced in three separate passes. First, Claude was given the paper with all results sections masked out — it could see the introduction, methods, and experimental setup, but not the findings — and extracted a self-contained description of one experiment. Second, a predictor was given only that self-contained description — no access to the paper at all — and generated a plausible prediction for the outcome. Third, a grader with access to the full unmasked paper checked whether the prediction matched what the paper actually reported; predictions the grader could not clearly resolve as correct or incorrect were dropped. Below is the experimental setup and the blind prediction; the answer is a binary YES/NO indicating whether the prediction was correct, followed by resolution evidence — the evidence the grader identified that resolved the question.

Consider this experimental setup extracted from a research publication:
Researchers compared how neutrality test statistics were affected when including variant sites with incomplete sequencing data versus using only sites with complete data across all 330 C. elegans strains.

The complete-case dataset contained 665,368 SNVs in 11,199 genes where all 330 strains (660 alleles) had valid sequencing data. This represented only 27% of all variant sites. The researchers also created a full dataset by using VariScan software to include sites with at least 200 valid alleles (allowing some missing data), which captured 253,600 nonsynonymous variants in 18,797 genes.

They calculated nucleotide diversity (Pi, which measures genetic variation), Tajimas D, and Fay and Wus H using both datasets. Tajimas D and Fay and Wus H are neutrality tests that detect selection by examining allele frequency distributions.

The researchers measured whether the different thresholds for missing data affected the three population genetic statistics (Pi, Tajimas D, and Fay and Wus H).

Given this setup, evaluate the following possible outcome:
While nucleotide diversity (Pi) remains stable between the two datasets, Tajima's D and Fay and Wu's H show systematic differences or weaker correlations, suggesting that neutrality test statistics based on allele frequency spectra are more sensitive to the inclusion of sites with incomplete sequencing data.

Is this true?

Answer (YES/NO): NO